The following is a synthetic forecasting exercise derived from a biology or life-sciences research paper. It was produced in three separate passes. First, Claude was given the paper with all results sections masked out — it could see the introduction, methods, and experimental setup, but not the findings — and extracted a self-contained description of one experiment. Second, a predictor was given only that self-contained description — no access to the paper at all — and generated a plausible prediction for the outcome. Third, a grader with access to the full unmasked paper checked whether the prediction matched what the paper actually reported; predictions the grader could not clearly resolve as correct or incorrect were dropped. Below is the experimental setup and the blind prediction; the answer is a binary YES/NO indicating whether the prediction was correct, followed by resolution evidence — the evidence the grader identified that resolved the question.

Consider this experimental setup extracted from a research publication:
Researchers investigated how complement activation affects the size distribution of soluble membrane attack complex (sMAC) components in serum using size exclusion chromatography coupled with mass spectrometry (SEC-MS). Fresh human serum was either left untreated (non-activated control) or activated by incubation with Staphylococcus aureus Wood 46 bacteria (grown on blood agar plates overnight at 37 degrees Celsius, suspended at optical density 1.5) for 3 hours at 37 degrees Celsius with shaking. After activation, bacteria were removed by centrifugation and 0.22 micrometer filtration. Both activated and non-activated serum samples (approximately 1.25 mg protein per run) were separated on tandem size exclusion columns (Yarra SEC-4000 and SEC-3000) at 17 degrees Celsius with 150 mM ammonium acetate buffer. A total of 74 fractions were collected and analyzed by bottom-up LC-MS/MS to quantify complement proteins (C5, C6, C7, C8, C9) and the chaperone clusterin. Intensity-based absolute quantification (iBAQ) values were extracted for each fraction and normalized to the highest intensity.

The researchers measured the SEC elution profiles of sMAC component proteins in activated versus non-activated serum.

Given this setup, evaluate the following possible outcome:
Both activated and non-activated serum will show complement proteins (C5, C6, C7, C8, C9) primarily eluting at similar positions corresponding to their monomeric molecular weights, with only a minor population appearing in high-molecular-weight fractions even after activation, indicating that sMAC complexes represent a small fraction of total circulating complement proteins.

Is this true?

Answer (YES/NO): NO